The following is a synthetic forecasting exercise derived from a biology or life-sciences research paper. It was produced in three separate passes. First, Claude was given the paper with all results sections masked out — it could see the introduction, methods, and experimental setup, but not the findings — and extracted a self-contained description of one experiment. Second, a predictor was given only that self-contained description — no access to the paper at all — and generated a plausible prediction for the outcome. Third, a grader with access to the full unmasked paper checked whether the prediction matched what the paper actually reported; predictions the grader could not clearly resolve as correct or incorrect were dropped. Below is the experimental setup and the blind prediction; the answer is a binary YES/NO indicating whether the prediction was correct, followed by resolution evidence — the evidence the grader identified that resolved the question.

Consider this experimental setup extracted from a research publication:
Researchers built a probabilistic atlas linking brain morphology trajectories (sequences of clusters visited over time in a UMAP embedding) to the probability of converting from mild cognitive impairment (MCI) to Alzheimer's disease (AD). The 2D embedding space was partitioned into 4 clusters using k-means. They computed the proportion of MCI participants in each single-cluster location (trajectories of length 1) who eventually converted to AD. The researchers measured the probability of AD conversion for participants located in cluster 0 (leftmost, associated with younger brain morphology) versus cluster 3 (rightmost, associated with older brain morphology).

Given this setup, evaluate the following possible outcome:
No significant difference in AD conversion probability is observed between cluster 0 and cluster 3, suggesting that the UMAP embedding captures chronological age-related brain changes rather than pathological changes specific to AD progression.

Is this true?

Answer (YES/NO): NO